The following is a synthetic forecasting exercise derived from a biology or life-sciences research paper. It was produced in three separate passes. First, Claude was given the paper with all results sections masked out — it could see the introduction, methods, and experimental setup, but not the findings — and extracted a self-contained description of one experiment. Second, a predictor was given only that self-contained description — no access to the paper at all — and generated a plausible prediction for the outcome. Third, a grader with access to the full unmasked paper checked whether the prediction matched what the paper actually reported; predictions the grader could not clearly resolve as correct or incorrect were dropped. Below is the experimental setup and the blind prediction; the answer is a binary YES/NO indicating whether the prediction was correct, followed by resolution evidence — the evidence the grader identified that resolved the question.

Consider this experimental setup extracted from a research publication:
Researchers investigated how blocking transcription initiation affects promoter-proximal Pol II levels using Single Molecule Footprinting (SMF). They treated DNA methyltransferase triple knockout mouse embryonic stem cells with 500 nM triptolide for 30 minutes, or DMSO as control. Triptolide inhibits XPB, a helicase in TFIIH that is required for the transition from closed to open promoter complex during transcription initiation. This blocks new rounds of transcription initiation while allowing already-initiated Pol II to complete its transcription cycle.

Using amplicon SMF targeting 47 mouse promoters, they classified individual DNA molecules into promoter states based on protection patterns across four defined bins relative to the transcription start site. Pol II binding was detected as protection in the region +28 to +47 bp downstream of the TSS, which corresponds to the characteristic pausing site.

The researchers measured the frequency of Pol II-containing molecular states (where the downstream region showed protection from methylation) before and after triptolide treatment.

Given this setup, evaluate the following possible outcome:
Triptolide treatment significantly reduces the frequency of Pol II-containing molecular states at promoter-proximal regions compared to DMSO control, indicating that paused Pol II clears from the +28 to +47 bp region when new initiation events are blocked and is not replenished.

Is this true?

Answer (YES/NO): YES